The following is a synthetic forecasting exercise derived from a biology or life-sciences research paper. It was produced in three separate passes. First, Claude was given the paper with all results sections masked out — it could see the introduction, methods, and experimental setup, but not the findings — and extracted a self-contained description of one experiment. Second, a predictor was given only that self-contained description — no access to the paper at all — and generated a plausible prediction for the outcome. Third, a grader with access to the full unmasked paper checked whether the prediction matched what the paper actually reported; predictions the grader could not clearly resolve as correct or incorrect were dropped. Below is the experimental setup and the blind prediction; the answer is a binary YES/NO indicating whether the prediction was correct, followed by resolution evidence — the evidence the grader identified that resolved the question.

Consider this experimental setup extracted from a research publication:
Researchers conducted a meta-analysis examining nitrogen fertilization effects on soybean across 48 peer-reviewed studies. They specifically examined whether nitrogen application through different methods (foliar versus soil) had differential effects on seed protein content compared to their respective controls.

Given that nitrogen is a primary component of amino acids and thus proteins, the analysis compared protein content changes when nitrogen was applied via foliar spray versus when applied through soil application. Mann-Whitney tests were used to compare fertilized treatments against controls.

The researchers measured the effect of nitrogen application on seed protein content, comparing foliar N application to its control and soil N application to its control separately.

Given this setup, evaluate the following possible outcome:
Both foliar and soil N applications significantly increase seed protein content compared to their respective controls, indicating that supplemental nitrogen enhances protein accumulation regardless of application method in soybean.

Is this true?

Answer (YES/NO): NO